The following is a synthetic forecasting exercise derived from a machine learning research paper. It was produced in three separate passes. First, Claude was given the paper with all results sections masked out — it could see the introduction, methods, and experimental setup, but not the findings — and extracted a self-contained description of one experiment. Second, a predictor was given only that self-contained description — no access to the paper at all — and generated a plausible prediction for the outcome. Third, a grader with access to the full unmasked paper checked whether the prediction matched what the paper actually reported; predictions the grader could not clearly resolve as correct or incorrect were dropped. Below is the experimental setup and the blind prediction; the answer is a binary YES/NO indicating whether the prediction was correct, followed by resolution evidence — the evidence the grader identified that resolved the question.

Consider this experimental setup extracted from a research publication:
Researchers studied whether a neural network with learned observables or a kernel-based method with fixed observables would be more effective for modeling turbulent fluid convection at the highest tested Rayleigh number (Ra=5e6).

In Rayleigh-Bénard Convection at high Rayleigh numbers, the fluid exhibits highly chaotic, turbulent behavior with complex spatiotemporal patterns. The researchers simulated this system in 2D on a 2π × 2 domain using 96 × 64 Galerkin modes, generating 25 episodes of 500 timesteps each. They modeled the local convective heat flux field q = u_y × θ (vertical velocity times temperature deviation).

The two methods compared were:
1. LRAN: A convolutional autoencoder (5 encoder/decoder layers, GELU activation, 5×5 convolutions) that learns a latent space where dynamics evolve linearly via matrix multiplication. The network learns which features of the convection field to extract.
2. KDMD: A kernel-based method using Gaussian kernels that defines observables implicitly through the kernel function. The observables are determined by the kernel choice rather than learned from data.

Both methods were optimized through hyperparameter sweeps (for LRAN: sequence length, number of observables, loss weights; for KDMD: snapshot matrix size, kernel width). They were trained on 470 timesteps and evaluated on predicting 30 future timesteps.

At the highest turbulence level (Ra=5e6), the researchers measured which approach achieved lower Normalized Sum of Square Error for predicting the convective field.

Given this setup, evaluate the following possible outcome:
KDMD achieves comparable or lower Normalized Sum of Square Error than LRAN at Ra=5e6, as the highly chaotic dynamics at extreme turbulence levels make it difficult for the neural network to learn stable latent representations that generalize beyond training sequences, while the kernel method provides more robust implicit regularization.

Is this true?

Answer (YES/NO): NO